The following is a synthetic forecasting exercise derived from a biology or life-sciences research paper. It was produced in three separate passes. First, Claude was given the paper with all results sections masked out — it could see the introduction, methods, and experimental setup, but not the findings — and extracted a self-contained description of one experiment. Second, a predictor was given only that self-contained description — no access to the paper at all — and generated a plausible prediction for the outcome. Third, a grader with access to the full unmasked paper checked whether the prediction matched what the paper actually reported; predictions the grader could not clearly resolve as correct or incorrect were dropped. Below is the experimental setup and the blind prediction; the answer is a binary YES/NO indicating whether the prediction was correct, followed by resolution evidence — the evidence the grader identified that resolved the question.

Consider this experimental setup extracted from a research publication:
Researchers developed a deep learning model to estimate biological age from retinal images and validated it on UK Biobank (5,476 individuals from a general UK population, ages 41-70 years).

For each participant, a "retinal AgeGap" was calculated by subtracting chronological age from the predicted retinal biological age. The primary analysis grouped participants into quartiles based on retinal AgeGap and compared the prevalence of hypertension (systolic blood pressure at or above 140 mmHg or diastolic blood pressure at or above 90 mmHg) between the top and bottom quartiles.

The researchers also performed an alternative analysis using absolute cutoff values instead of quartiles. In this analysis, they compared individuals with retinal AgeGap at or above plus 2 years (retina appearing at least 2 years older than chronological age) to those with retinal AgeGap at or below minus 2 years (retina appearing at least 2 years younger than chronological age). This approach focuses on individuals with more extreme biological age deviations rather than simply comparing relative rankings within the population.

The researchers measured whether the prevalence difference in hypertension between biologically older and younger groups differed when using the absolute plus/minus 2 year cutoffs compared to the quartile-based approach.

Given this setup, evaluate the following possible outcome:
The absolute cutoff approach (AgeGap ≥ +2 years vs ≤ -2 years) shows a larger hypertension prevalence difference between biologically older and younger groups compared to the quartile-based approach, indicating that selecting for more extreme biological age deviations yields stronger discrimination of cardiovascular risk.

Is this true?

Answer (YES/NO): NO